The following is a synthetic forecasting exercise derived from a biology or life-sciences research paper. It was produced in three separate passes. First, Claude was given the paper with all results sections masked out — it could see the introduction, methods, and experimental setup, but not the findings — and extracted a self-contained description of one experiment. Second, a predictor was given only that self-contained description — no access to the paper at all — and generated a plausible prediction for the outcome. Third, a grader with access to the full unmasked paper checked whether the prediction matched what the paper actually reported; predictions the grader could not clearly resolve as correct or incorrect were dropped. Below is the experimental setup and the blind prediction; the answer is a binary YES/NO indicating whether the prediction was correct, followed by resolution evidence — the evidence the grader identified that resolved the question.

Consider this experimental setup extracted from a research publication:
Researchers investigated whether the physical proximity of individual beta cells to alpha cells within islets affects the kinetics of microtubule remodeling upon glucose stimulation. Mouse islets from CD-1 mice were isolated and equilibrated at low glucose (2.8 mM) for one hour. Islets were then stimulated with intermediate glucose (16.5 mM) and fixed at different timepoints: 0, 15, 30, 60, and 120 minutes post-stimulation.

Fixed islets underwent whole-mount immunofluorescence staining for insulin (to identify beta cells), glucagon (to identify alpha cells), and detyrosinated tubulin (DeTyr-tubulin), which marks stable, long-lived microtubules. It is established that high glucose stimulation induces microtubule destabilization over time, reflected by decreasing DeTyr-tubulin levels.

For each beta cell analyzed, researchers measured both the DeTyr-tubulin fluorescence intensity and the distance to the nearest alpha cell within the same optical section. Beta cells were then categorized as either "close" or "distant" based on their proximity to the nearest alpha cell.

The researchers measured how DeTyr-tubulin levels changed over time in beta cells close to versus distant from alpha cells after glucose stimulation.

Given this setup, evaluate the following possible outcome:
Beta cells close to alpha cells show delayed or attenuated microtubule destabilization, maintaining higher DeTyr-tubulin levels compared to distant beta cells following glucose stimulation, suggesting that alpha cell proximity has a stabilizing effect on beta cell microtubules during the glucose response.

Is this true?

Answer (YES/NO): NO